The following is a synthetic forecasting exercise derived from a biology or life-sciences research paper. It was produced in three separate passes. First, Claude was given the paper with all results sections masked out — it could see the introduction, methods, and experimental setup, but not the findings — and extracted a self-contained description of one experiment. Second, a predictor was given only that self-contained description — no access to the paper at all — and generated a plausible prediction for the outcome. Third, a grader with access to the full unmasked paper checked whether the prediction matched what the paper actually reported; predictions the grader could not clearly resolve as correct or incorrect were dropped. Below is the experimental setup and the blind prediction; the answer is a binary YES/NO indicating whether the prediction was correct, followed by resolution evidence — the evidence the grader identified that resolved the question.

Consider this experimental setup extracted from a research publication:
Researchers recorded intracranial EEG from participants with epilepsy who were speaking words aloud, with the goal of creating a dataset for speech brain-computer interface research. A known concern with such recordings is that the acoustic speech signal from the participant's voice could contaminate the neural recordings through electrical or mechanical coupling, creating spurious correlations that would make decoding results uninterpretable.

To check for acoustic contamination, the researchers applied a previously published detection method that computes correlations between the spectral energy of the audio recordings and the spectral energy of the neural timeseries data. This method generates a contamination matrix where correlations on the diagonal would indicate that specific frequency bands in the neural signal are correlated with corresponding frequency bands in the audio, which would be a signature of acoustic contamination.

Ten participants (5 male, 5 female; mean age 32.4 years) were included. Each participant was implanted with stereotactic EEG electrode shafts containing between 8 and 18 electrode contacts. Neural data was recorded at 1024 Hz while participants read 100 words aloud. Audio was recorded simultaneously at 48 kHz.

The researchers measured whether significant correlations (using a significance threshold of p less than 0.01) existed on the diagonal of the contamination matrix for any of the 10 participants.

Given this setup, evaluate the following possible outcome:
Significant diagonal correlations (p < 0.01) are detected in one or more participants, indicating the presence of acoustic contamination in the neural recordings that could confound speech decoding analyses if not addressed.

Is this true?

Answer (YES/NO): NO